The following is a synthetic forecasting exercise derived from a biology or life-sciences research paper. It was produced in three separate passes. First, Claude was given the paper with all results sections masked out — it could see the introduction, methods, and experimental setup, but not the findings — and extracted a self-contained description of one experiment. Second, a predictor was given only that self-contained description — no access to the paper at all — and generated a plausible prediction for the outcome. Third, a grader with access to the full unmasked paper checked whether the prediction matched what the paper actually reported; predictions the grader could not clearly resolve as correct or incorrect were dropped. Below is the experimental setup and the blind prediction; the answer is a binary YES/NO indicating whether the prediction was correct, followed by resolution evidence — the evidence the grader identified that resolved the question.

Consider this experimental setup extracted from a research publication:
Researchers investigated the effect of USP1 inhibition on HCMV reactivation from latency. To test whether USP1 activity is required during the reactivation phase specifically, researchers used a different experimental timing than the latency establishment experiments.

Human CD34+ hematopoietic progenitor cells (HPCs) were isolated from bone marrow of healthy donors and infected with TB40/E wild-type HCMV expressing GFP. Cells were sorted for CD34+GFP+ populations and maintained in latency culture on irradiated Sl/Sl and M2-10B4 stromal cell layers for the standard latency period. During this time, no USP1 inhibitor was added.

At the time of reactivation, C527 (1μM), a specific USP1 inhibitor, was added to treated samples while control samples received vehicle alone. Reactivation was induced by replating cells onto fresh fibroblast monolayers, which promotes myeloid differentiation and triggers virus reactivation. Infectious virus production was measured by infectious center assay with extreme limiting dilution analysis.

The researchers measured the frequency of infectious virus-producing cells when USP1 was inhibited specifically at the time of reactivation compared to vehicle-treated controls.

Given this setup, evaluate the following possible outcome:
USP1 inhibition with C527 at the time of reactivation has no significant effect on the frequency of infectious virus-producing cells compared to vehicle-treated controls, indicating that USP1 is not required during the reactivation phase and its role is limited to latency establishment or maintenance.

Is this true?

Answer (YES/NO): YES